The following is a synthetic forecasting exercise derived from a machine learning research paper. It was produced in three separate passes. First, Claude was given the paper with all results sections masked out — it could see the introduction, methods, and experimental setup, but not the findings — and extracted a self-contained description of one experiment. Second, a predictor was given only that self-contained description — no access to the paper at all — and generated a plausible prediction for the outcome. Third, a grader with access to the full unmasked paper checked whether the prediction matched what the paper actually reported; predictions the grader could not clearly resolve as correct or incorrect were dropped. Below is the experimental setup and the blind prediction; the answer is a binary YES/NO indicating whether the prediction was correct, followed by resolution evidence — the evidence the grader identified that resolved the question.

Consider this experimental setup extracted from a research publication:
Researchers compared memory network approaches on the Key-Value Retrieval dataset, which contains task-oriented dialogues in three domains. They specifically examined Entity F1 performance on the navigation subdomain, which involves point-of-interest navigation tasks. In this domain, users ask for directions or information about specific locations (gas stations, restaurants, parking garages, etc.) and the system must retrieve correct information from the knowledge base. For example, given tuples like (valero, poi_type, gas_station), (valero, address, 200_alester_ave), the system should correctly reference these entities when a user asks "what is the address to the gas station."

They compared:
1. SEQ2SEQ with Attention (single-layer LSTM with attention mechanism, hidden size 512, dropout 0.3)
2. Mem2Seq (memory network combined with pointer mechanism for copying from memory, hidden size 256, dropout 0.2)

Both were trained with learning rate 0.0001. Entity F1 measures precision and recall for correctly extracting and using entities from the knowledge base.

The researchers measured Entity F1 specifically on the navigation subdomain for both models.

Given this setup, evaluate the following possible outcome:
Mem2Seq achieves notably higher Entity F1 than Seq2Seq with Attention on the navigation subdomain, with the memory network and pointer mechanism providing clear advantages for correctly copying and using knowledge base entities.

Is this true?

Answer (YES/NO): NO